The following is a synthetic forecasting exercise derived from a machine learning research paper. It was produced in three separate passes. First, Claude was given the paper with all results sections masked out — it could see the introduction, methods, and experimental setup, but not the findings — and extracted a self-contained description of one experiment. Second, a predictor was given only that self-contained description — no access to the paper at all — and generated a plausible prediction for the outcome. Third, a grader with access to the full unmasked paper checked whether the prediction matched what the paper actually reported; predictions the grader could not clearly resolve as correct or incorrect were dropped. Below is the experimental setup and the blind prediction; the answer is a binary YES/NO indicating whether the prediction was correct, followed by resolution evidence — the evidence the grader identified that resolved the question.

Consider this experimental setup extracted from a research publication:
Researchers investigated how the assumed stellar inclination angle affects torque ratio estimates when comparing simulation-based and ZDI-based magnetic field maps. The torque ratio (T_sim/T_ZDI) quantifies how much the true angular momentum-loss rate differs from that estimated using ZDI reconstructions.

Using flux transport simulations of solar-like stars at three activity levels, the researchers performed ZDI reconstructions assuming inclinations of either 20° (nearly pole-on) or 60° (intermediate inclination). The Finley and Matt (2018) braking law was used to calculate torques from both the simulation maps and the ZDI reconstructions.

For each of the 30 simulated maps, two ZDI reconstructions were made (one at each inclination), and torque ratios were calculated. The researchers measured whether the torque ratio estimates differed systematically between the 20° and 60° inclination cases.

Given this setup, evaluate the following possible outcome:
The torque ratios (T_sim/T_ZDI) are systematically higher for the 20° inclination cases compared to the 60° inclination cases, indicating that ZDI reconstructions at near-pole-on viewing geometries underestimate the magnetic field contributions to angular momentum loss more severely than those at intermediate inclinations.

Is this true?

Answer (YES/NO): YES